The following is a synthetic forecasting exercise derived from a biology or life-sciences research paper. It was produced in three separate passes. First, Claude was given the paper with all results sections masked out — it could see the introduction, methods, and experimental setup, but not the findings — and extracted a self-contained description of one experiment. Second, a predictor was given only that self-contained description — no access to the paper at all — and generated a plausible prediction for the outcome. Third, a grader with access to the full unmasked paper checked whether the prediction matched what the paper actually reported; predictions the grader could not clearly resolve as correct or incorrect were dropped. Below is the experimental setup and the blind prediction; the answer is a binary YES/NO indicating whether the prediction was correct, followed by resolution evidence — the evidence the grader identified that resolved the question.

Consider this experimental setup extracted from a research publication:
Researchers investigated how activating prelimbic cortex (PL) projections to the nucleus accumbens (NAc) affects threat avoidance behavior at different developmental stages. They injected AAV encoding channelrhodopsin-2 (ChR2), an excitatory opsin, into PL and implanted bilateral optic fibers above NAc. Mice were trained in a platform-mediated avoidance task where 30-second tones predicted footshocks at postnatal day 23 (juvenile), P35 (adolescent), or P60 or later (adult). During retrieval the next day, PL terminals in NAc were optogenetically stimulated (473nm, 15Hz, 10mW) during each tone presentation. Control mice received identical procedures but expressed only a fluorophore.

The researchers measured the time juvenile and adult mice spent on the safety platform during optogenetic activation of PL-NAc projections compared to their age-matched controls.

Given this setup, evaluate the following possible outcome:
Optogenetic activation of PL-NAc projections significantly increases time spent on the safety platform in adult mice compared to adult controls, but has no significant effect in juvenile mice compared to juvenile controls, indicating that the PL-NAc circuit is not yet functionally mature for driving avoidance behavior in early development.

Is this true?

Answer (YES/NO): NO